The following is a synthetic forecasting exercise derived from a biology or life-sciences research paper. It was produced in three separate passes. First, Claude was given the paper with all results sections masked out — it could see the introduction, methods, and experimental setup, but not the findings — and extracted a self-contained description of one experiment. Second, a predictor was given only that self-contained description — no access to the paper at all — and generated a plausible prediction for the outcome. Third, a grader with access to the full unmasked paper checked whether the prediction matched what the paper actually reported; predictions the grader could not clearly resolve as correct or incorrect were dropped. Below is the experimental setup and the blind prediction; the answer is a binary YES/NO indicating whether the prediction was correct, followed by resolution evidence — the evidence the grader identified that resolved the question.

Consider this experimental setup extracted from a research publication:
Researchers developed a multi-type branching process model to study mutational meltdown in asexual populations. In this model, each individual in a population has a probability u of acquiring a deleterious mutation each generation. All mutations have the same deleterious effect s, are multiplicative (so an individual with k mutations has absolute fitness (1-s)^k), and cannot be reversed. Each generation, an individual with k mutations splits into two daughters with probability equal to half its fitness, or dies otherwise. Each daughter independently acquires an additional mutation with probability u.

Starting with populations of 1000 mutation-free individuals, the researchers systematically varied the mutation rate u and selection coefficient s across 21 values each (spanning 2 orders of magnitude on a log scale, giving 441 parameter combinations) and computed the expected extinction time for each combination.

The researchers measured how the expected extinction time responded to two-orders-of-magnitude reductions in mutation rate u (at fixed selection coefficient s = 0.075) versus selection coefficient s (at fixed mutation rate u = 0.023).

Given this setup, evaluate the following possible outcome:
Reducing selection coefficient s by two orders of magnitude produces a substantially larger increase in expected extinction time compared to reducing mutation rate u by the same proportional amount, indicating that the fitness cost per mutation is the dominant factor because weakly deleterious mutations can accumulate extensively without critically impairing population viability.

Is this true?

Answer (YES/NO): NO